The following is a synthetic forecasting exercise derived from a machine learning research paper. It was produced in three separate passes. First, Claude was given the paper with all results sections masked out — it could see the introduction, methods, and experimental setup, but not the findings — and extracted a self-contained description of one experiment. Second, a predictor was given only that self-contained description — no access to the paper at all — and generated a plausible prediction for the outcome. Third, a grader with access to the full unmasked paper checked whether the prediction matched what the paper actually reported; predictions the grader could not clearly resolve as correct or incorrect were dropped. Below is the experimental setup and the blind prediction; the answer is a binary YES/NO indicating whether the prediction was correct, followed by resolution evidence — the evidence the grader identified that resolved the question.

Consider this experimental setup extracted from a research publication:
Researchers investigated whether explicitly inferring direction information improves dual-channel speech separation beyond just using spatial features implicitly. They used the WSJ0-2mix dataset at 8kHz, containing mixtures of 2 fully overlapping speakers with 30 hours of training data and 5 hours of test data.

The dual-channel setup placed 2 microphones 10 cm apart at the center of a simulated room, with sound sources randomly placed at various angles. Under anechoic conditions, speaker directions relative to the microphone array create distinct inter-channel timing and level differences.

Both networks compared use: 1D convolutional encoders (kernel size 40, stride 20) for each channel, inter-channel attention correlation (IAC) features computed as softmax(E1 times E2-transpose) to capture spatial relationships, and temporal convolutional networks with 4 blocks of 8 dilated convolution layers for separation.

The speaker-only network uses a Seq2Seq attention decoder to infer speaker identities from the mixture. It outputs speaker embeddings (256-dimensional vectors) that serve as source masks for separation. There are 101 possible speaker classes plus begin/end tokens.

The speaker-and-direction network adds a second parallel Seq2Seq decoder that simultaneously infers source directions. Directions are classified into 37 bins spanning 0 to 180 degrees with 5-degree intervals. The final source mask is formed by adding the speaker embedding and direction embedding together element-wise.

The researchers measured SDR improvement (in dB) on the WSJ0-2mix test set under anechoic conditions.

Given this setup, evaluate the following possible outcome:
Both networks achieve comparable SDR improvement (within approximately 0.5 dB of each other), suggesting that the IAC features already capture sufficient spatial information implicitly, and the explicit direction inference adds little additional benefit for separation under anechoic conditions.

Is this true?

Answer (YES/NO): NO